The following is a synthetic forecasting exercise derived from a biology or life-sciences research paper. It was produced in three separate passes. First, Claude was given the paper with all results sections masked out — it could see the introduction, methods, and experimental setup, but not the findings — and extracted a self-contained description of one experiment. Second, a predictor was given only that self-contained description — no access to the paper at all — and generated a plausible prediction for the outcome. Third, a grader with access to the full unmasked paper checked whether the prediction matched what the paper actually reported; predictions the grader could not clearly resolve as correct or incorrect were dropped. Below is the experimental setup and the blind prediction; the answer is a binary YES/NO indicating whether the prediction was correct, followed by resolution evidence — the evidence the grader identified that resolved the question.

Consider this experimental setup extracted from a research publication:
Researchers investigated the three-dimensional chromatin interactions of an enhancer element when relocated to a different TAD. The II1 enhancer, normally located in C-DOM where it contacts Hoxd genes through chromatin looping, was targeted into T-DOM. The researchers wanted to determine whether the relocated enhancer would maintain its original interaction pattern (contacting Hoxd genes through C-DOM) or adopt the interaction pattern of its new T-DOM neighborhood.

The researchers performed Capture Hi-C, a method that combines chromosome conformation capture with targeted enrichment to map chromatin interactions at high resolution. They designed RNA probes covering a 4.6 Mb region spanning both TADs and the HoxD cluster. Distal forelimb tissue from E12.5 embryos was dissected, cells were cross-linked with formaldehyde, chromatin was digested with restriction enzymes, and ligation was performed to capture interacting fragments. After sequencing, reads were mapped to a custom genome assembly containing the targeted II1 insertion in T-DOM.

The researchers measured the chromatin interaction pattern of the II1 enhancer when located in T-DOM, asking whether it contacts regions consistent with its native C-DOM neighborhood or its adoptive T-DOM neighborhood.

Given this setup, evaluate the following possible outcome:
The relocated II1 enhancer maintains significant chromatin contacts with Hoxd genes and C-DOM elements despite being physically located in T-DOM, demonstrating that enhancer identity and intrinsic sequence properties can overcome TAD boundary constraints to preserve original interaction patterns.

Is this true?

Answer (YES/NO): NO